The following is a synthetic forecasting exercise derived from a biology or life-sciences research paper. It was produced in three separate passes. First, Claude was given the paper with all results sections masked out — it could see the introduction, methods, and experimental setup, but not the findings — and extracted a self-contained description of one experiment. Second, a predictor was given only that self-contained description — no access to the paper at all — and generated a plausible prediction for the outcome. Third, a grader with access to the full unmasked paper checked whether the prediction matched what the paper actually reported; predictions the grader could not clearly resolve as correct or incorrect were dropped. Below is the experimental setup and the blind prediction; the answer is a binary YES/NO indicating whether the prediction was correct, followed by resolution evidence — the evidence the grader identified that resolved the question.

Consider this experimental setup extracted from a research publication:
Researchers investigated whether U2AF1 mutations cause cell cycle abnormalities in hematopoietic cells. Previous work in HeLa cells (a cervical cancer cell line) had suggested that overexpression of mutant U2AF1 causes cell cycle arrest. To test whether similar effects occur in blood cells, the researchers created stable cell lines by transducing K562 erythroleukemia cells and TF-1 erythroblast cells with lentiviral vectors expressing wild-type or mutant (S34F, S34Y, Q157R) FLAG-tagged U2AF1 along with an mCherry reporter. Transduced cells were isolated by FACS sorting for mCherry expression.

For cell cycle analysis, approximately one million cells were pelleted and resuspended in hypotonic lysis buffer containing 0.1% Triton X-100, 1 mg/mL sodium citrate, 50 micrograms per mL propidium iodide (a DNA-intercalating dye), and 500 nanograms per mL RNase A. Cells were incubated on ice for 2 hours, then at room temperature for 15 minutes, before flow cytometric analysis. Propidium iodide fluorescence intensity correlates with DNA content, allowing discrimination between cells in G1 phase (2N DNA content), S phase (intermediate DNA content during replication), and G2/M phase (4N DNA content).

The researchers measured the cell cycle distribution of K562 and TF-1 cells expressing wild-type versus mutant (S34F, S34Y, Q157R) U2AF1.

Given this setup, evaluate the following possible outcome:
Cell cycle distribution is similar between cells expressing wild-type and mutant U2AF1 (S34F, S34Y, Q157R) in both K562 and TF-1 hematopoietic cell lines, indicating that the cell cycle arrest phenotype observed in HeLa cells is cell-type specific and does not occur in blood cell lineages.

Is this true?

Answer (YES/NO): NO